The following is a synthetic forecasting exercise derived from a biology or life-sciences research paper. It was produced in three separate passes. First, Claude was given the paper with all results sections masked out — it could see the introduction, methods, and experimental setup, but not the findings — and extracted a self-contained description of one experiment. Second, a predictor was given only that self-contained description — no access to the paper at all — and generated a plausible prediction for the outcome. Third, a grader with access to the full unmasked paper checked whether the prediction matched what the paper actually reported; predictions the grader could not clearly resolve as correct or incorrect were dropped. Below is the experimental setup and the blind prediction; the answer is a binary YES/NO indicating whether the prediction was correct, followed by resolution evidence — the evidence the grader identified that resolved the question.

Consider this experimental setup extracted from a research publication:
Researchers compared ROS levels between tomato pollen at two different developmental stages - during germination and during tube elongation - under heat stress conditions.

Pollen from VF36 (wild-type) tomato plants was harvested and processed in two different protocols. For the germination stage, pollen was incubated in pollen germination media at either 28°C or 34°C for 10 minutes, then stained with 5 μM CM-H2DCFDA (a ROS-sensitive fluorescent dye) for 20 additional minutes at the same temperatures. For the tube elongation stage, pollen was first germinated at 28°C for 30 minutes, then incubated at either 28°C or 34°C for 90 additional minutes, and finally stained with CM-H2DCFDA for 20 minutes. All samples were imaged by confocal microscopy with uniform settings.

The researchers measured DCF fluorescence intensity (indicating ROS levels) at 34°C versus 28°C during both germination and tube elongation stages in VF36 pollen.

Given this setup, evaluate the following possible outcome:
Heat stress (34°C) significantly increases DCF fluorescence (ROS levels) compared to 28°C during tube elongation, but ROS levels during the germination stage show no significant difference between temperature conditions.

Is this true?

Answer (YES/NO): NO